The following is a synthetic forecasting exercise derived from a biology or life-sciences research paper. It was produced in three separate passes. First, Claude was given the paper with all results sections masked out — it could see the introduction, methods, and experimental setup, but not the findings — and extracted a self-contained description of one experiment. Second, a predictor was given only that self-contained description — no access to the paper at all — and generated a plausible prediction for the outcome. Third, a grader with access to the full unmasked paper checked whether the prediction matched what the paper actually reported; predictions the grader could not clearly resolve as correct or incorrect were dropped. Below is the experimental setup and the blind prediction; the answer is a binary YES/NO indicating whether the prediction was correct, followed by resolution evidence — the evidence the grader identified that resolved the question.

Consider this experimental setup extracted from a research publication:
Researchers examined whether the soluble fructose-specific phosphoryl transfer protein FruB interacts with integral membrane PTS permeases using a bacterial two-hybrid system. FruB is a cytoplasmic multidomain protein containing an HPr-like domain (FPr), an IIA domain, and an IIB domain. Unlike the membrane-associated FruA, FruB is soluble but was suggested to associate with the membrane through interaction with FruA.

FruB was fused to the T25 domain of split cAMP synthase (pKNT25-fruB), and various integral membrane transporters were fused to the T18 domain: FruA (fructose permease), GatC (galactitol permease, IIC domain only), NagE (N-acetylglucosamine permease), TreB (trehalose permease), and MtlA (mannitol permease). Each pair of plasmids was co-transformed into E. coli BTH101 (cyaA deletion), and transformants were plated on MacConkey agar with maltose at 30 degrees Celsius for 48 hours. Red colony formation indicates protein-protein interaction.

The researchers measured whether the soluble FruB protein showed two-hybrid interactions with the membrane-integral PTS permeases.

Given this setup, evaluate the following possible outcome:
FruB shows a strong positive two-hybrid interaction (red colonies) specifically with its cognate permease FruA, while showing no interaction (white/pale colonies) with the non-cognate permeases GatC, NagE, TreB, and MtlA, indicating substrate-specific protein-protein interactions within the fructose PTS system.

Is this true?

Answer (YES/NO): NO